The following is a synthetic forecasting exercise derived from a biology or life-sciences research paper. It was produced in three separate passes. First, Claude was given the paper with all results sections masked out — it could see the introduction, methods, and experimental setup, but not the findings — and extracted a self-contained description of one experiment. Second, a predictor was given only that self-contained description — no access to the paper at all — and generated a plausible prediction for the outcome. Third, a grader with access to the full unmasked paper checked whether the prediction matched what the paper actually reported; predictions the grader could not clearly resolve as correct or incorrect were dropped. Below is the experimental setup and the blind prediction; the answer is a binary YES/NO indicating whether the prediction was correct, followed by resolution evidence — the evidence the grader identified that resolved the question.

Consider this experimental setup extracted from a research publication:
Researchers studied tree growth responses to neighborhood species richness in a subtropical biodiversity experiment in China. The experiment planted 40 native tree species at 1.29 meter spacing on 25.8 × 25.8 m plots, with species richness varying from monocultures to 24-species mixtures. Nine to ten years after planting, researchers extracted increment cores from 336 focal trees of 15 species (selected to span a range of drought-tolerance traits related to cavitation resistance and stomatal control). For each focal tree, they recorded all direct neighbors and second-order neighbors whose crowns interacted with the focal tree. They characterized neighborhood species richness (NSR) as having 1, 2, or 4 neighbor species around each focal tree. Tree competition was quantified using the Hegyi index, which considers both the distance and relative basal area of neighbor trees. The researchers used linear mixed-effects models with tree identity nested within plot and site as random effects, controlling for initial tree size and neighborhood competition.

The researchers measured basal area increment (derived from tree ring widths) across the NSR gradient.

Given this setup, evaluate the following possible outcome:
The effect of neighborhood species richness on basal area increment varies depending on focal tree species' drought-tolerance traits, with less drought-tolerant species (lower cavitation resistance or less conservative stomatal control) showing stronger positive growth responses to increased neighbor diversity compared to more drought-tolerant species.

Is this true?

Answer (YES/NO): YES